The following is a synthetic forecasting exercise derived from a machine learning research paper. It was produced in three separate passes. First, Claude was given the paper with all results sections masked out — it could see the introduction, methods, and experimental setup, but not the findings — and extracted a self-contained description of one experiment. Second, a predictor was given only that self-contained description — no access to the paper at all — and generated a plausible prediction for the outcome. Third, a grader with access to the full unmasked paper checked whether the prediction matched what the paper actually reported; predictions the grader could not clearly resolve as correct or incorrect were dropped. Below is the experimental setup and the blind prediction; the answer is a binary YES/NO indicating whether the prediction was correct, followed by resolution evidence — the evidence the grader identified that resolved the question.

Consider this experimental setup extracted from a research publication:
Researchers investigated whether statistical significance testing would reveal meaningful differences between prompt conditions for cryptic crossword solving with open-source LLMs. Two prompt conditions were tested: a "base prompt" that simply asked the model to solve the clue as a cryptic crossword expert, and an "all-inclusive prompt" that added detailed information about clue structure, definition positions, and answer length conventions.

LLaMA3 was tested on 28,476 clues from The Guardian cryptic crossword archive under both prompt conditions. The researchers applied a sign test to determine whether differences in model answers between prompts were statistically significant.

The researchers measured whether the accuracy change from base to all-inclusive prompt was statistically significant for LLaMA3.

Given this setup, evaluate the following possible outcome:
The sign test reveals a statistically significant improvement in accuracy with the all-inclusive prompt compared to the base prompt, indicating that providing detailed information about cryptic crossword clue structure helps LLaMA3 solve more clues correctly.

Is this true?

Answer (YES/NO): NO